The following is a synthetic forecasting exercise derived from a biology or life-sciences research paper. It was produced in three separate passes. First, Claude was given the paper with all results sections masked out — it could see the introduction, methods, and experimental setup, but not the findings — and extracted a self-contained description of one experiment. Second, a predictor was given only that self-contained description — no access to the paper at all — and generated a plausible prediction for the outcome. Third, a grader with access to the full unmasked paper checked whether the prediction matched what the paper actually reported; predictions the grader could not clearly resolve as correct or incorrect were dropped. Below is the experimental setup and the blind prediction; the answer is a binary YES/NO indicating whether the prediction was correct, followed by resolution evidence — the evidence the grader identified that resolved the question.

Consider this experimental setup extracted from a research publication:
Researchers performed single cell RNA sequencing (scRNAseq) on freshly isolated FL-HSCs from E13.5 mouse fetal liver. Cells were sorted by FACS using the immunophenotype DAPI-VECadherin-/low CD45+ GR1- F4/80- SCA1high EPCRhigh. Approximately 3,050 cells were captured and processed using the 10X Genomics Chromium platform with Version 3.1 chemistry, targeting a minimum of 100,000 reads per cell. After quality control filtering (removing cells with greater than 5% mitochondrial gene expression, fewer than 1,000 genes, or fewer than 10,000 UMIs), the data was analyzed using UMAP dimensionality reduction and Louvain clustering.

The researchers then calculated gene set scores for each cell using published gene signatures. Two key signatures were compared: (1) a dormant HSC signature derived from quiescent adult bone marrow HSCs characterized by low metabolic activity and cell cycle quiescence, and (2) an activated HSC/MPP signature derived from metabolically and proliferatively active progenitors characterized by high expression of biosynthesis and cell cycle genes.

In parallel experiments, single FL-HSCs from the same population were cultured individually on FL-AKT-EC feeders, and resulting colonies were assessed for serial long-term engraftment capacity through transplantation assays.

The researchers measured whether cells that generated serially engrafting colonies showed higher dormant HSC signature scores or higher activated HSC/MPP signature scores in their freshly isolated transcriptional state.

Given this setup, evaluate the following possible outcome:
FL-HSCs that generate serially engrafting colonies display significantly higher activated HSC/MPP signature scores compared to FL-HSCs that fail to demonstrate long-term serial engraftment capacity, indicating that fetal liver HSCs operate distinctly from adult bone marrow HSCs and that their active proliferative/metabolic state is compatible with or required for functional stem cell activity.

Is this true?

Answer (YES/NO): NO